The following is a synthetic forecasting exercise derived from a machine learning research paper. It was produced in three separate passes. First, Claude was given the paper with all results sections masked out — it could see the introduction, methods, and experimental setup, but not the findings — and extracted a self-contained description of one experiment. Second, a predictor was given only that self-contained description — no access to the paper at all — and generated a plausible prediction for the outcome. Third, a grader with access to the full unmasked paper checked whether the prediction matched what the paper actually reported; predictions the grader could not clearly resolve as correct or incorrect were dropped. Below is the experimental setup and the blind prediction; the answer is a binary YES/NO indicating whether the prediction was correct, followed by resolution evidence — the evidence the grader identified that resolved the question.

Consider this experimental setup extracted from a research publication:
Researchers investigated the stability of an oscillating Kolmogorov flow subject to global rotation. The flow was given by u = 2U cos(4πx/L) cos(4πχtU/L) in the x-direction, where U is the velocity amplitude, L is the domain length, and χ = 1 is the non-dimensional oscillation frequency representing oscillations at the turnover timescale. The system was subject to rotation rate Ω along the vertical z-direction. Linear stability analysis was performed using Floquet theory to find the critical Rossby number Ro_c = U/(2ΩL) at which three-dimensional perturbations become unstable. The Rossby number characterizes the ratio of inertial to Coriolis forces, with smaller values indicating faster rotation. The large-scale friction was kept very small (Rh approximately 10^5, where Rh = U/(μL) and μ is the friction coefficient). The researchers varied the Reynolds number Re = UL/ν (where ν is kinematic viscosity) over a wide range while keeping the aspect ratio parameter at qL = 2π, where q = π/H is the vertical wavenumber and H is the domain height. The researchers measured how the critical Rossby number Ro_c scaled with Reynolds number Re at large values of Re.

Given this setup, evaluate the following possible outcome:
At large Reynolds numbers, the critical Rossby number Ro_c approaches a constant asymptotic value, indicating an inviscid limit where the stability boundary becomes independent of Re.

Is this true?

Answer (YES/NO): NO